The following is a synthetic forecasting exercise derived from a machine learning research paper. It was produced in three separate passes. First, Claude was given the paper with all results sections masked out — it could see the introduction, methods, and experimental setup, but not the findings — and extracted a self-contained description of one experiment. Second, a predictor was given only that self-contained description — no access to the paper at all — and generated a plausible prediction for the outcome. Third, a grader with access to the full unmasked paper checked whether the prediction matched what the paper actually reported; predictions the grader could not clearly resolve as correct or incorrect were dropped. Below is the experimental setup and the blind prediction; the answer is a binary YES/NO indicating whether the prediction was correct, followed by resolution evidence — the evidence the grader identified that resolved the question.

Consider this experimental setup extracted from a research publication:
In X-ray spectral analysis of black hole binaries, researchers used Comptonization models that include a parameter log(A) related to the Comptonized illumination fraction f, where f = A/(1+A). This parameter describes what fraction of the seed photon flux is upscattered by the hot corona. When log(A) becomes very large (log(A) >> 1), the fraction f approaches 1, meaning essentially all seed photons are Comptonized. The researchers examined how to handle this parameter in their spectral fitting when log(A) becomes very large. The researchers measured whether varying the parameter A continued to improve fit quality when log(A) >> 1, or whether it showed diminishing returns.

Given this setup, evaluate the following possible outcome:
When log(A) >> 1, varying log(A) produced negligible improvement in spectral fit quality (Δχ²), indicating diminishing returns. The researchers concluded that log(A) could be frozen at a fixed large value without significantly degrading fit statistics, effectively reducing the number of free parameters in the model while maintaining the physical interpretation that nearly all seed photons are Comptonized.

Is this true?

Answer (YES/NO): YES